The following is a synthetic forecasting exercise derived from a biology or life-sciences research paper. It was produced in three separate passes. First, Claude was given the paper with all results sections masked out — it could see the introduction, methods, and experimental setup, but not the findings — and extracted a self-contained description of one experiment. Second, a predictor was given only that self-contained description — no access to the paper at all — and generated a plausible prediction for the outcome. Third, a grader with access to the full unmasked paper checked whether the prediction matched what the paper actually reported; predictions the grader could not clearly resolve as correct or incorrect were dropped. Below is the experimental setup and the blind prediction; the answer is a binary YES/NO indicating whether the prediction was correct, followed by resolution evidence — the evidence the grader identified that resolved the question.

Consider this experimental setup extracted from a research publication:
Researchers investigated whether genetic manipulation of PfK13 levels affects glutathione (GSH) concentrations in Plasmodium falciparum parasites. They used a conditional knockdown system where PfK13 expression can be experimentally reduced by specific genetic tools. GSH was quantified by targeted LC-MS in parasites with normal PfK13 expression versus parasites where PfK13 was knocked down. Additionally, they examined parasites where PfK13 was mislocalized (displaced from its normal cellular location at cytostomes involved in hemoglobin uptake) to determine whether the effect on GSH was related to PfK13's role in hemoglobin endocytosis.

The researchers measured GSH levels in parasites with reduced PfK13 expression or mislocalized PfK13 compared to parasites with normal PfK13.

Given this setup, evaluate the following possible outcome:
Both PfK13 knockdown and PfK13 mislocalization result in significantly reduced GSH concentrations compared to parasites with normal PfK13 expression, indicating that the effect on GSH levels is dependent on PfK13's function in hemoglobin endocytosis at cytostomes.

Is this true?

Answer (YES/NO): NO